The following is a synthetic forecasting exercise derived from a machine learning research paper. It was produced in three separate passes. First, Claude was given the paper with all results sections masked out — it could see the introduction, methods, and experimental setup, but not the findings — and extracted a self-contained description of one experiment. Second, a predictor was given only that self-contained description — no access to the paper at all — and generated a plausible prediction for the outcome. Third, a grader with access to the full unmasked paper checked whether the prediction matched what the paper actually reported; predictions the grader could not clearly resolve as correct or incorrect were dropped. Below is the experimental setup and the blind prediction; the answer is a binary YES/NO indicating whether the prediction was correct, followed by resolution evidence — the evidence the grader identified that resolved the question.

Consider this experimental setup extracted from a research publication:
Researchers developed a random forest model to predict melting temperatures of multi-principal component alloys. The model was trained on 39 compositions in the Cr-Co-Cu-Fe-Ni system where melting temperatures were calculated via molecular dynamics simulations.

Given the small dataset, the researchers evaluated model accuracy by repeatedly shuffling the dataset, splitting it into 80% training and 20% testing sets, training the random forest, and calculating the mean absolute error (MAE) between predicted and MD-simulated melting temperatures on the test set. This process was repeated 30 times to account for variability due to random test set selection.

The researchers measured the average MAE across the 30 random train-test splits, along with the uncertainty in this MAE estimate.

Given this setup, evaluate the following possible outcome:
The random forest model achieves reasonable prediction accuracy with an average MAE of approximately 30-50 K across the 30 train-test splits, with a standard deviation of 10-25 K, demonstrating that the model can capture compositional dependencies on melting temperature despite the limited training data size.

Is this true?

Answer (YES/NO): YES